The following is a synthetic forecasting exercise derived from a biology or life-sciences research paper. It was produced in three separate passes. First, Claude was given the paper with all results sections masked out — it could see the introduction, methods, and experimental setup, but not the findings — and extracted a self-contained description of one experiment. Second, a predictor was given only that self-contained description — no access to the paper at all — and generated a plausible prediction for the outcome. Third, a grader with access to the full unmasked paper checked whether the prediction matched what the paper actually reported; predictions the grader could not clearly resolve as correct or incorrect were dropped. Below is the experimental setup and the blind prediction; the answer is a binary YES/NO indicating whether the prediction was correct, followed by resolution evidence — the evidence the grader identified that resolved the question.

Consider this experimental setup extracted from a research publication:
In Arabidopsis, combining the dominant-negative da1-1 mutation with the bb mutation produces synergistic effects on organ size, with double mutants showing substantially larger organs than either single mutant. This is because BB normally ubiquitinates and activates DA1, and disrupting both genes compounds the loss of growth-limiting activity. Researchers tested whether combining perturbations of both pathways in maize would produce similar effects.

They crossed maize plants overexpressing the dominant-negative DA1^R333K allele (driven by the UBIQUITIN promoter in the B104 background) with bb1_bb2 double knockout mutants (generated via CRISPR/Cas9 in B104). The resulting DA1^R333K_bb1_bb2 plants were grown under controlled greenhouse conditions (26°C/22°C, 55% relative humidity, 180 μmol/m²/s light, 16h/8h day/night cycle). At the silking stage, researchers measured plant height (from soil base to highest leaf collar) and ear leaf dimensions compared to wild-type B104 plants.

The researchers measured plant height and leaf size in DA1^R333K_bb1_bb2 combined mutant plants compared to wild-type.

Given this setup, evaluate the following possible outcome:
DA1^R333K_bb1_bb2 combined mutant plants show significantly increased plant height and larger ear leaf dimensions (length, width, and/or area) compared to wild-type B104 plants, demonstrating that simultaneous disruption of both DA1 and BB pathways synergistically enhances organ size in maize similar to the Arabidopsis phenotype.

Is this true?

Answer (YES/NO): NO